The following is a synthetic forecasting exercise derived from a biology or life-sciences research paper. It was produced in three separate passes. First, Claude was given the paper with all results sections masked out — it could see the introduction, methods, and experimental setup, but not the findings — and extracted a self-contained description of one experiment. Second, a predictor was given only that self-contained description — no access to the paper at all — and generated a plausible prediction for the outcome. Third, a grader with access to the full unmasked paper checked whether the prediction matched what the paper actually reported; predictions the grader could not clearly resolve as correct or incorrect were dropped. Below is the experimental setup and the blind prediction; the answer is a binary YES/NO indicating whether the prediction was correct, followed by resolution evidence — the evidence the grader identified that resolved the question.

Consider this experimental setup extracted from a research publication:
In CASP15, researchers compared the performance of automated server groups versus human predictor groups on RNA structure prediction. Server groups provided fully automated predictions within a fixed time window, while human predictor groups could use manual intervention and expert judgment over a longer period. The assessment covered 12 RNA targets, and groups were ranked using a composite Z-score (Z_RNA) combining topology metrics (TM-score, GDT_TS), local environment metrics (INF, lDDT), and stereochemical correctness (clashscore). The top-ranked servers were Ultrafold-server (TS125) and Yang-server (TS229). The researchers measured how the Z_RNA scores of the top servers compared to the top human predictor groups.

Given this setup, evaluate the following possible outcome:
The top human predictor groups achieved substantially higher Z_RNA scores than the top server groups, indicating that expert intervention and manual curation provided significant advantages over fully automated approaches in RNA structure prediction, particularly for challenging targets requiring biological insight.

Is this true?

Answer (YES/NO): YES